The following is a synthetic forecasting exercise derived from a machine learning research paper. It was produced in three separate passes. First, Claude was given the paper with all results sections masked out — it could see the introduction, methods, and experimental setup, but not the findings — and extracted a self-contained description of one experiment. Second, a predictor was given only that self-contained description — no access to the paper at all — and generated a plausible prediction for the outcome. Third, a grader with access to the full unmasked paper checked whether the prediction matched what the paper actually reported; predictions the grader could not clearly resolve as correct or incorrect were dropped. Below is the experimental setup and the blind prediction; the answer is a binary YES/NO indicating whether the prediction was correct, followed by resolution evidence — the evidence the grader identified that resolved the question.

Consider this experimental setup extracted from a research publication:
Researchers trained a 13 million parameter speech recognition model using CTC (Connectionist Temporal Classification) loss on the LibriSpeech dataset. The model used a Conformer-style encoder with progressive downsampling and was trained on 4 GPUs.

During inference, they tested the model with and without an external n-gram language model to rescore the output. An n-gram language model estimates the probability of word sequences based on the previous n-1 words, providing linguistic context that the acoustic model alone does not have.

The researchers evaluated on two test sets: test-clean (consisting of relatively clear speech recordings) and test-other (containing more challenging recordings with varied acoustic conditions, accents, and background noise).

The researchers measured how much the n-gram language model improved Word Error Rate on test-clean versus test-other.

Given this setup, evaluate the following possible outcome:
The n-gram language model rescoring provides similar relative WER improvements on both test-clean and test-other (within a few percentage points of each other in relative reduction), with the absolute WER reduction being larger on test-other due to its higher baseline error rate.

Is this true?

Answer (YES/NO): YES